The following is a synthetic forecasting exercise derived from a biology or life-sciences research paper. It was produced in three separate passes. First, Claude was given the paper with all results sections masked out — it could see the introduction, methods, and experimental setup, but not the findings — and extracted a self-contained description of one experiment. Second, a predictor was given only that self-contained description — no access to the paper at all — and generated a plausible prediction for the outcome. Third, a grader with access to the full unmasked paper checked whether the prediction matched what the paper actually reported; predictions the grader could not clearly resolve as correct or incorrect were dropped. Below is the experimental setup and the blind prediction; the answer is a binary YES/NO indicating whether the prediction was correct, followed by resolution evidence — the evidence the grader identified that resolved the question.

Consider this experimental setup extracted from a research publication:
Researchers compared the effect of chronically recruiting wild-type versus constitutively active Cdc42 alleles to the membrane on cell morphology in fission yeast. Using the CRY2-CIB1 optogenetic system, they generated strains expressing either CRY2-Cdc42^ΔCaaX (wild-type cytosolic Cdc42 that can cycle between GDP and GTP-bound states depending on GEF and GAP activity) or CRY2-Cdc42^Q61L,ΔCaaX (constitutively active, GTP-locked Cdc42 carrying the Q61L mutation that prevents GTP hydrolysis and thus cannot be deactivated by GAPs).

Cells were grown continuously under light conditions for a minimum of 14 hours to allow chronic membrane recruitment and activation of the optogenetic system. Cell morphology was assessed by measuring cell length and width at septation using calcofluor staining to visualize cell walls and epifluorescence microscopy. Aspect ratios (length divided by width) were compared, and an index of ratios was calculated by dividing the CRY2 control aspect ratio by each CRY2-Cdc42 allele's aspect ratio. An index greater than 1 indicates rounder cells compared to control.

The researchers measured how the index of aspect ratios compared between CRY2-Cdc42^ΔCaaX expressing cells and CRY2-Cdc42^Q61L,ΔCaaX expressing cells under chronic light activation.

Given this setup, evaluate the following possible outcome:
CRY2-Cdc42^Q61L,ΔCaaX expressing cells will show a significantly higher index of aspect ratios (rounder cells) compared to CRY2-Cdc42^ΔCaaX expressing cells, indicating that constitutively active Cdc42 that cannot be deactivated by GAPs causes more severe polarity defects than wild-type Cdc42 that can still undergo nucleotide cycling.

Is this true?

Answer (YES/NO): YES